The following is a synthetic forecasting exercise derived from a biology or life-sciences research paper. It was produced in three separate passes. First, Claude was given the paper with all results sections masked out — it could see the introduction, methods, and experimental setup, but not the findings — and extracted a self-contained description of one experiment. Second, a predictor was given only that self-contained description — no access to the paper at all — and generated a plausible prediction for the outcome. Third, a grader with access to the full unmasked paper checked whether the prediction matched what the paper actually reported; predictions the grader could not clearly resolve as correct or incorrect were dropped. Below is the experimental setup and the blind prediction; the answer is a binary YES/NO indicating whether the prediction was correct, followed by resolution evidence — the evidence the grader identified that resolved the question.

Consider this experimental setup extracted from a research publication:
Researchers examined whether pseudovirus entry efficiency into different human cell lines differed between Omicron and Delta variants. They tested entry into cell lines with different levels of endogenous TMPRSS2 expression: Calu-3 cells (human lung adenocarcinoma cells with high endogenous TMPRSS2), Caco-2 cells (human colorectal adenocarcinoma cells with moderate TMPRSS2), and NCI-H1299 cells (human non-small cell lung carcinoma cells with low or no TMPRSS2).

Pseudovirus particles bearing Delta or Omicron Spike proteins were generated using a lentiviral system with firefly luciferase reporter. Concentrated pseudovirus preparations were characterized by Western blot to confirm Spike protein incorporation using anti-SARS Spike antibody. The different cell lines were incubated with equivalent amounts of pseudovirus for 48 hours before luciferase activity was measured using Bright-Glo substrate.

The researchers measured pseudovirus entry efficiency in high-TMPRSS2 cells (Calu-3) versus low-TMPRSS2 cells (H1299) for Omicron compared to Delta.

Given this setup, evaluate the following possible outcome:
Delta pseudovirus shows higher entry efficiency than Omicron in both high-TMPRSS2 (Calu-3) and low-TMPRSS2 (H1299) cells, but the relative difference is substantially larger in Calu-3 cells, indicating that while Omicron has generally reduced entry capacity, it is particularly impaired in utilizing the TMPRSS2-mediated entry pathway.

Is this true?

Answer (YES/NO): NO